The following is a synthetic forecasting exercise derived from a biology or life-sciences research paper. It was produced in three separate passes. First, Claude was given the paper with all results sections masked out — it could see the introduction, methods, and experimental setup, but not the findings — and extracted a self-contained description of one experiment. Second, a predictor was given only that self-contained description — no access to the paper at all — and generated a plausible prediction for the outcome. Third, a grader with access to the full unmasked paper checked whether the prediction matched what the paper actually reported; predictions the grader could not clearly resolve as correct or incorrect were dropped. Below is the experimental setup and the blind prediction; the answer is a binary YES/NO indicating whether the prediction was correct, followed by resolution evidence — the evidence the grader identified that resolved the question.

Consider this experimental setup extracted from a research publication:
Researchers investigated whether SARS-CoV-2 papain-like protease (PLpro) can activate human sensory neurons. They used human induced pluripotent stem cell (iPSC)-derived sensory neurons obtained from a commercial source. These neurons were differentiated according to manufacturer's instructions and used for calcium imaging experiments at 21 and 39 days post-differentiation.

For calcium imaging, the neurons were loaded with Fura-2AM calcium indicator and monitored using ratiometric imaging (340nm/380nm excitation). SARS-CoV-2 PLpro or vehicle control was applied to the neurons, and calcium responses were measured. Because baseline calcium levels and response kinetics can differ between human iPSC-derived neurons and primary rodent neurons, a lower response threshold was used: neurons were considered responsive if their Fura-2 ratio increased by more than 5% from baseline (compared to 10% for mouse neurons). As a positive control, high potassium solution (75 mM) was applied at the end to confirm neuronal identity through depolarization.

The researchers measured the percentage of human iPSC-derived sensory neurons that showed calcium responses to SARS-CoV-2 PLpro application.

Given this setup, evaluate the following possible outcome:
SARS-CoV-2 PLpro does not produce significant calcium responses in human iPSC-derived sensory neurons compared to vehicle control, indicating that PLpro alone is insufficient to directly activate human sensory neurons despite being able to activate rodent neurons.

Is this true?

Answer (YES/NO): NO